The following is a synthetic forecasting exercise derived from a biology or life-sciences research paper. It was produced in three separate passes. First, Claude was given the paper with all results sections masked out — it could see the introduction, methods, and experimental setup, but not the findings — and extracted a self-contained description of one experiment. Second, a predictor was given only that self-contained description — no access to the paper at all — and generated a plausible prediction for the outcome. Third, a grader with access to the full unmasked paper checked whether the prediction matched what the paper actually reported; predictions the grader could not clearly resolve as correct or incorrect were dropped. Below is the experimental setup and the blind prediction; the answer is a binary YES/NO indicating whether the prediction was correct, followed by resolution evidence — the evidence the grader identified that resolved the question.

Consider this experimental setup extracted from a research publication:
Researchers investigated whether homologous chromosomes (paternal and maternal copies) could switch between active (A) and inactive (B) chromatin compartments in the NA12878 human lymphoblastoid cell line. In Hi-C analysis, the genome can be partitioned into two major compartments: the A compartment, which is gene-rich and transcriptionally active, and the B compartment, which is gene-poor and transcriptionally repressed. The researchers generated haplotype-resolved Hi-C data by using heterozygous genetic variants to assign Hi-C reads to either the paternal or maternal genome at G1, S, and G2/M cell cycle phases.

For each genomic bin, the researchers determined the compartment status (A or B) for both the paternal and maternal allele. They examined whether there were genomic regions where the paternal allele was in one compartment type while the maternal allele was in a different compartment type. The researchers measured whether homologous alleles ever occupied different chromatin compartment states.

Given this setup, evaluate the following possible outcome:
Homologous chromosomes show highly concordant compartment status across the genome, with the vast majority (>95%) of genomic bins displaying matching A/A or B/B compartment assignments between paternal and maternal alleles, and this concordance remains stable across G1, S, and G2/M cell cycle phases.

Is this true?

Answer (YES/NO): YES